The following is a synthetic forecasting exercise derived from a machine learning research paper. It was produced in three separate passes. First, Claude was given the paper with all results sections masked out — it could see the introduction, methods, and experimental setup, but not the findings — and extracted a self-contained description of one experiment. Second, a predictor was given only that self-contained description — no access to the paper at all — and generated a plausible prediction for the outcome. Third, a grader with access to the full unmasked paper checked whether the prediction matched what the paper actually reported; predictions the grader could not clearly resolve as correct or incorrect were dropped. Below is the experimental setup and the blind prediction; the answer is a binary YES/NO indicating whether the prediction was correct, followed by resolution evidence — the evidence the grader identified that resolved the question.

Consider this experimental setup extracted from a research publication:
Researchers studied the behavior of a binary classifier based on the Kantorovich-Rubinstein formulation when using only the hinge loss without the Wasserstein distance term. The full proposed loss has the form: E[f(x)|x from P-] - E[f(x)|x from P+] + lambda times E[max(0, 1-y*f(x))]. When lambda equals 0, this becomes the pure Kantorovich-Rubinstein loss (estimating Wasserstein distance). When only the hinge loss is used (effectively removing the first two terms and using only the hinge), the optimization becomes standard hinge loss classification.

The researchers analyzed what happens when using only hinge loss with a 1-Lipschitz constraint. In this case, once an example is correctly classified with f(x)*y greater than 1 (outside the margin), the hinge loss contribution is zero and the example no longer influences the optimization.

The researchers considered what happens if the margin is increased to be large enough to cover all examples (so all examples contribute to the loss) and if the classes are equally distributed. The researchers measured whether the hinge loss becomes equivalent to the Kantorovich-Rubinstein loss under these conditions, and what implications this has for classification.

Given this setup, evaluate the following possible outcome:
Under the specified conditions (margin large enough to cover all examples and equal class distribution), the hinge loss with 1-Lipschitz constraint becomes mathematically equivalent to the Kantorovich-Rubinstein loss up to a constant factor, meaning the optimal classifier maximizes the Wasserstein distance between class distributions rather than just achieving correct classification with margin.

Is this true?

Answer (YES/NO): YES